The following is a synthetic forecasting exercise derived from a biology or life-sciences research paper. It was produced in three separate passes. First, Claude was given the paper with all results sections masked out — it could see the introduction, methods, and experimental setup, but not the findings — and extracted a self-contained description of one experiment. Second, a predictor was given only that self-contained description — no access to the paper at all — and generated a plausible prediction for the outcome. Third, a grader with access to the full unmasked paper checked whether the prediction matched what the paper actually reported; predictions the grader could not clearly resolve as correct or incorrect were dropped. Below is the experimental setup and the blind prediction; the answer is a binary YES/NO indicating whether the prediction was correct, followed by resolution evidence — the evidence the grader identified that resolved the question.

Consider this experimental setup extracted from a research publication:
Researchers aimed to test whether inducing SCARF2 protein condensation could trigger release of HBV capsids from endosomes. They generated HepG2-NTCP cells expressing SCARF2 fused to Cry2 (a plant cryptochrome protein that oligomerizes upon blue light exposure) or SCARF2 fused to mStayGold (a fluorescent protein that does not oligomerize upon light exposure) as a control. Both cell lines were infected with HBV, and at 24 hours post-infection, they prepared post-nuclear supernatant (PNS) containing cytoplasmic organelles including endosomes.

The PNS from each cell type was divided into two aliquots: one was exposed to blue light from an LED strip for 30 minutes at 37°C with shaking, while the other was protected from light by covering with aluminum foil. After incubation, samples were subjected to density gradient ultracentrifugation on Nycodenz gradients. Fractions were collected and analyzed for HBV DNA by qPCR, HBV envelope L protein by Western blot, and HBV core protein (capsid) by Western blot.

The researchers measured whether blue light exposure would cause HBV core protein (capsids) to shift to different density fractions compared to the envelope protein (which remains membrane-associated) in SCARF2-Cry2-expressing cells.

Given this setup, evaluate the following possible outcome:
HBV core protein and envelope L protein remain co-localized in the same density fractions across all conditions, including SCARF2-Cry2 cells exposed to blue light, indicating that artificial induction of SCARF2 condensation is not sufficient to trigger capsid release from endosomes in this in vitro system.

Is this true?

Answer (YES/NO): NO